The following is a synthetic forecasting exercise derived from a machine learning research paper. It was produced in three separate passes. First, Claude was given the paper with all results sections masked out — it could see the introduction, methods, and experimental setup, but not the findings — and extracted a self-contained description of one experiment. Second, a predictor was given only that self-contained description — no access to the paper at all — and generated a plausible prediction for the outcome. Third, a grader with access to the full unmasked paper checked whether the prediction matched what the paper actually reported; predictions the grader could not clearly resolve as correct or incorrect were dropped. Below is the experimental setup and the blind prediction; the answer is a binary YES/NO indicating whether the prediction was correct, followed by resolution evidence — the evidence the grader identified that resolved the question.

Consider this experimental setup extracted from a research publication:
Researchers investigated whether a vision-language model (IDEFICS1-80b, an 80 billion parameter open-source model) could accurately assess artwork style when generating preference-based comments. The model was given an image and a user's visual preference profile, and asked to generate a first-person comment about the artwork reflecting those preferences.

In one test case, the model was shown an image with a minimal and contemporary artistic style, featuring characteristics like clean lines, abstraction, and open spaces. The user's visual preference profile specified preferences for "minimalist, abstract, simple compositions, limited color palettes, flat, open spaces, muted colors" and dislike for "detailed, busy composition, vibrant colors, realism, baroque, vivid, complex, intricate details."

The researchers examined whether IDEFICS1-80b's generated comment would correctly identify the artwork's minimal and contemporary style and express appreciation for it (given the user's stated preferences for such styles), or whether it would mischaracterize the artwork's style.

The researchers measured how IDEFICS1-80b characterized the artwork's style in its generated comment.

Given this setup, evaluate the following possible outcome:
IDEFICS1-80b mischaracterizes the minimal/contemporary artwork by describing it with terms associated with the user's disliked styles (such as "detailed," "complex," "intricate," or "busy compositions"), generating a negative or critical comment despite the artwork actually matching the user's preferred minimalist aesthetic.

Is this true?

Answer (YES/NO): YES